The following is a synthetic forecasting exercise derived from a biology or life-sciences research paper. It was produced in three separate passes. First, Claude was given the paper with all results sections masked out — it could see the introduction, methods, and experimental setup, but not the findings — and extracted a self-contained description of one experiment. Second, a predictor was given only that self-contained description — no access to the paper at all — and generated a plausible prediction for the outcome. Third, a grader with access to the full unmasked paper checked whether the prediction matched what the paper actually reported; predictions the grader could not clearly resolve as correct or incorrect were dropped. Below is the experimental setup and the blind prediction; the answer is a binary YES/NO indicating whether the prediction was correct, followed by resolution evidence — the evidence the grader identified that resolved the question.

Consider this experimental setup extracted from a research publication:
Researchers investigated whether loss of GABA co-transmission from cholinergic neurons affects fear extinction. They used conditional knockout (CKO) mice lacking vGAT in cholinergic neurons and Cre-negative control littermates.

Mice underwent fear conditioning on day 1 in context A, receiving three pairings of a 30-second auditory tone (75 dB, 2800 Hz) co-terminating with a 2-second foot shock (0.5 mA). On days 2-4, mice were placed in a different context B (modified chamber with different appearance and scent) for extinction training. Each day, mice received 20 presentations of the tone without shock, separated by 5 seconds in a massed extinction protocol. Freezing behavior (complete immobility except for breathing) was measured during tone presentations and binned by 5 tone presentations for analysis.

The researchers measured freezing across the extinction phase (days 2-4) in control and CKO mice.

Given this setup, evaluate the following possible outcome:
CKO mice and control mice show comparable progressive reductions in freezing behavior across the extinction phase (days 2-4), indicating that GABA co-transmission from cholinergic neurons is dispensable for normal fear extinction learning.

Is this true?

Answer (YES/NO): YES